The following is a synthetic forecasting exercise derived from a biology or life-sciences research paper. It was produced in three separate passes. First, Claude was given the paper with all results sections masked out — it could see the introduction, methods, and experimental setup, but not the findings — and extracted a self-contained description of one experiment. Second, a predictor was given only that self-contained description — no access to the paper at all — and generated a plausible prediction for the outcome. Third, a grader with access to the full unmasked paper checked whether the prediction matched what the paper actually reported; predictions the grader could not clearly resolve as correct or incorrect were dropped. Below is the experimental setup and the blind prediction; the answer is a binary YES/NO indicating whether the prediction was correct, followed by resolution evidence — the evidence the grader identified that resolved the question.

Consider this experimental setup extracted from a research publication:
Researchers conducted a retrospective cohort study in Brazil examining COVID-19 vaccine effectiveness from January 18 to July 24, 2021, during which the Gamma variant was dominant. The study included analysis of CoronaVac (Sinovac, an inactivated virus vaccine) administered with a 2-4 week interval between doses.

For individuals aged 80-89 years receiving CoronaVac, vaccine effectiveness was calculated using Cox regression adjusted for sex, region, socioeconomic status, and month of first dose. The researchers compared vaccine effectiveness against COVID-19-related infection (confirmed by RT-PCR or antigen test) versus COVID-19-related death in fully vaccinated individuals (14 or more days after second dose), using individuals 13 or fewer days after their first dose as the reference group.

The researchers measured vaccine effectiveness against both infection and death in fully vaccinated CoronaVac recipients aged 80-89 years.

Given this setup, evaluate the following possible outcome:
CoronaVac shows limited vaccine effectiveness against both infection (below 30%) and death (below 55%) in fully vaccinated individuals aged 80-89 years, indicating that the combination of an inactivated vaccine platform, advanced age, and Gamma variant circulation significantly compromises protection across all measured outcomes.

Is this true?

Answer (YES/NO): NO